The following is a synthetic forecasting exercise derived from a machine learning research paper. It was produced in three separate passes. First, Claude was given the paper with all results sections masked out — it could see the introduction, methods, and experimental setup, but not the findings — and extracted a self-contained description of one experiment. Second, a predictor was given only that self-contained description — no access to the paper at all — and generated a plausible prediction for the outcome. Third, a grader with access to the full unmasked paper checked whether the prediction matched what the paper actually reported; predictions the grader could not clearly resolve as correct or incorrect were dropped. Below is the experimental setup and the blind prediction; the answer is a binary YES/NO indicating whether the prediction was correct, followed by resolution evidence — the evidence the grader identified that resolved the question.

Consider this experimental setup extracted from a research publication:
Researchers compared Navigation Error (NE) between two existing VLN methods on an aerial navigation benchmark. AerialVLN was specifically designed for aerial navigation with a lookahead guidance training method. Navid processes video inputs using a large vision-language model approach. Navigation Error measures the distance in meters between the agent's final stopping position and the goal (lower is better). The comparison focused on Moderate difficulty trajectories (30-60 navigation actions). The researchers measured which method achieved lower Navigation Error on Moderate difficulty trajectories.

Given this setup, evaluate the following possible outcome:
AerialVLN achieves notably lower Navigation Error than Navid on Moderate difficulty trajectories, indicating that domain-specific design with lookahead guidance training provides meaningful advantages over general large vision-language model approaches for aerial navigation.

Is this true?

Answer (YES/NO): YES